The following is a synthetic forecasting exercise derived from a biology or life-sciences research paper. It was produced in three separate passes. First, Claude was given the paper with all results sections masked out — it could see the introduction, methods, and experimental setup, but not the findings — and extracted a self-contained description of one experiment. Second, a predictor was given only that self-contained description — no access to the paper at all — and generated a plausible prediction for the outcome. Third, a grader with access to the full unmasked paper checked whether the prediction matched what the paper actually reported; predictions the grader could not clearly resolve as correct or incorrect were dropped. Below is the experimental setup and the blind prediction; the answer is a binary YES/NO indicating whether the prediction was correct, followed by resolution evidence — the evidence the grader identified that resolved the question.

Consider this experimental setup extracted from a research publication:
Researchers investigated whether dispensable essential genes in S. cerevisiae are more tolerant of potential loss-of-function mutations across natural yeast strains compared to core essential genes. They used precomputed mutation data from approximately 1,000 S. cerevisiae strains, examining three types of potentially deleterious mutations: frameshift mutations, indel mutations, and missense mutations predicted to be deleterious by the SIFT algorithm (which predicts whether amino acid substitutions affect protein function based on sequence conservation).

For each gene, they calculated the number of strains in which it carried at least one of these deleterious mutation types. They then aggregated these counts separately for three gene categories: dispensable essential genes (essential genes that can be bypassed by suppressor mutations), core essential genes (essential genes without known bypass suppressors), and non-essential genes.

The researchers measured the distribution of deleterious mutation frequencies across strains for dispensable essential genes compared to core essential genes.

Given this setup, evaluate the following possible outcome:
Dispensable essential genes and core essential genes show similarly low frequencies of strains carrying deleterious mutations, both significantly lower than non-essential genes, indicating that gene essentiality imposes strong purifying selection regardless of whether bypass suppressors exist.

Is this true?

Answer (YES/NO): NO